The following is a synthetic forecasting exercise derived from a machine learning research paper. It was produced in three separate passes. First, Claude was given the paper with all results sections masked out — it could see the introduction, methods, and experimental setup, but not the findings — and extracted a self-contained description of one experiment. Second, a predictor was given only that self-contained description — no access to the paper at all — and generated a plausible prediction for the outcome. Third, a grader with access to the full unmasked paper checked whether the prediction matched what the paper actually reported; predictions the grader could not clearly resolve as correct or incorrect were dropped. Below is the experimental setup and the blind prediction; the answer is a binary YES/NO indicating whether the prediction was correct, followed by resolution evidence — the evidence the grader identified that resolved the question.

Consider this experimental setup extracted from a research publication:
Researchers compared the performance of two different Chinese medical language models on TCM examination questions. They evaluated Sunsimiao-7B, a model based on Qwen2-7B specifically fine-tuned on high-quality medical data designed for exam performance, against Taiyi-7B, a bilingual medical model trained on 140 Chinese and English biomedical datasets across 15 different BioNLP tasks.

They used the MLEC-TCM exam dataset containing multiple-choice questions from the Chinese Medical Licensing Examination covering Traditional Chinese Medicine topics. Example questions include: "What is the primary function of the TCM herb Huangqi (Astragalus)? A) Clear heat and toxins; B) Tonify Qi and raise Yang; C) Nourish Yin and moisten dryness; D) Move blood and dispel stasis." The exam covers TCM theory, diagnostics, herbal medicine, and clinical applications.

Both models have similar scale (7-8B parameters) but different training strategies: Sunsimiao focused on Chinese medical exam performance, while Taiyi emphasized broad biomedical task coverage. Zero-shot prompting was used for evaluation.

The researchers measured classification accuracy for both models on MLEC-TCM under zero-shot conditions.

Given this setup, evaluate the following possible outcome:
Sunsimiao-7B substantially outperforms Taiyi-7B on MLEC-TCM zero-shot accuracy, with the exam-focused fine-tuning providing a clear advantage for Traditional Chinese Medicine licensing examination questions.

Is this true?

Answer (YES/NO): YES